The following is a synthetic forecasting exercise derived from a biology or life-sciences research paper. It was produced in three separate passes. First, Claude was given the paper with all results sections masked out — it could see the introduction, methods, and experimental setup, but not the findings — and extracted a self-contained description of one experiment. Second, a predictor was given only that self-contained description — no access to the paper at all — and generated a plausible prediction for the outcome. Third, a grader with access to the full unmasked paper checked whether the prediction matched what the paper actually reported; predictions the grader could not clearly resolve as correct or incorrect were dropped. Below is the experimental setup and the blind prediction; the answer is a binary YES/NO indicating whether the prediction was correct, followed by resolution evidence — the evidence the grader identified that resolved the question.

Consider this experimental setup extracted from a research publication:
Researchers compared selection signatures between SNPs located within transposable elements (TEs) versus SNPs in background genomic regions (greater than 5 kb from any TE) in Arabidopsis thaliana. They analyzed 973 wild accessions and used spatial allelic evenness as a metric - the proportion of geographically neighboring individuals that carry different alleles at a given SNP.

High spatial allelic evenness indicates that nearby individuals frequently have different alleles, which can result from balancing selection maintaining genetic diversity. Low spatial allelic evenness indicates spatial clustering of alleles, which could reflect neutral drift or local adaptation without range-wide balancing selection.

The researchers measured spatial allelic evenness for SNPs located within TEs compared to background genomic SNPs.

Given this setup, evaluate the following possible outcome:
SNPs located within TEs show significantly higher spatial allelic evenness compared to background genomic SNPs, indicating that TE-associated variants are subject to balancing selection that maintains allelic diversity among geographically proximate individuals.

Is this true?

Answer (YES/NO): NO